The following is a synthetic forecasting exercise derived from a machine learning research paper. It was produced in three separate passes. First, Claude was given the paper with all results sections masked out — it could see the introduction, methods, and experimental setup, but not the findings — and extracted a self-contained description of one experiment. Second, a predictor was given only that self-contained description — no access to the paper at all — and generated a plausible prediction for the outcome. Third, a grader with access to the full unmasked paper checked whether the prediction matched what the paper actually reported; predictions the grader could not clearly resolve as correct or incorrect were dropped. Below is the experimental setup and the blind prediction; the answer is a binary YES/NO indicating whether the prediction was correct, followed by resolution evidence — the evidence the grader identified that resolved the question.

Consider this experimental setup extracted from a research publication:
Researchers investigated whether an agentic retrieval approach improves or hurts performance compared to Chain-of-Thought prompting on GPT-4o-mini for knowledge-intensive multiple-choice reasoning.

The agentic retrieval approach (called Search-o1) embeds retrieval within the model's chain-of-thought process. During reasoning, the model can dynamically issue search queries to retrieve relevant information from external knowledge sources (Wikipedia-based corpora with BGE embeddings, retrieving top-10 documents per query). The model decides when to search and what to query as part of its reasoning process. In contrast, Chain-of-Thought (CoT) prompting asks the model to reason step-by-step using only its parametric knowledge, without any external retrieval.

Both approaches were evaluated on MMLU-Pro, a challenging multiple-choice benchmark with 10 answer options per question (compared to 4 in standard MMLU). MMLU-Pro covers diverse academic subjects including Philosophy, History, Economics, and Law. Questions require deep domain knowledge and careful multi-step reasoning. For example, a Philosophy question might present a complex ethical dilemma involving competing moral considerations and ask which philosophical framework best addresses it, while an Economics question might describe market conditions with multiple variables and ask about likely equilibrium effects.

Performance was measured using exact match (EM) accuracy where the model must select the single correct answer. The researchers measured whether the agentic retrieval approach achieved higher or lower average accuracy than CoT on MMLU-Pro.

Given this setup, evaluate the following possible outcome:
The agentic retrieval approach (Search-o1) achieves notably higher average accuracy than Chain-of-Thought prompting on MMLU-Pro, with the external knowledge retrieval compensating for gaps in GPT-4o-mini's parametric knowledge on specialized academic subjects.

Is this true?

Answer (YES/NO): NO